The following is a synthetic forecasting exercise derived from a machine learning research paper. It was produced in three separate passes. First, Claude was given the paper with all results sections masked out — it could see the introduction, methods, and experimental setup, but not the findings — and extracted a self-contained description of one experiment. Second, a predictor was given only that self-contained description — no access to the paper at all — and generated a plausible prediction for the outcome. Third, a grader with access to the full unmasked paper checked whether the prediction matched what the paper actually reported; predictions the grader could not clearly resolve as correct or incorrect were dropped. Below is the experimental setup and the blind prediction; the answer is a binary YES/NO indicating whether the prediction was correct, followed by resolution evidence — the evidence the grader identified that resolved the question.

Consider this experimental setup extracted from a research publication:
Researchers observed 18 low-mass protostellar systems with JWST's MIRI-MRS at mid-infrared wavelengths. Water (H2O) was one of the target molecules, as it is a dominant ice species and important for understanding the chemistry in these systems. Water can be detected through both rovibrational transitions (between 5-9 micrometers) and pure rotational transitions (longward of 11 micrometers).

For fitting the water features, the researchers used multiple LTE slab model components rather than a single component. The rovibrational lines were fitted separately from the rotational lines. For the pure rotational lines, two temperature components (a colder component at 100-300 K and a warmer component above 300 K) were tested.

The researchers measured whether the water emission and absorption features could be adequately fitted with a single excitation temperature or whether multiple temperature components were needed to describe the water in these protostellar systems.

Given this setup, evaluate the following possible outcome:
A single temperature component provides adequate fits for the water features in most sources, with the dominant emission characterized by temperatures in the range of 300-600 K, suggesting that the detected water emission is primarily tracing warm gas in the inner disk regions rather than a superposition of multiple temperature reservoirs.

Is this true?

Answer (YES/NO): NO